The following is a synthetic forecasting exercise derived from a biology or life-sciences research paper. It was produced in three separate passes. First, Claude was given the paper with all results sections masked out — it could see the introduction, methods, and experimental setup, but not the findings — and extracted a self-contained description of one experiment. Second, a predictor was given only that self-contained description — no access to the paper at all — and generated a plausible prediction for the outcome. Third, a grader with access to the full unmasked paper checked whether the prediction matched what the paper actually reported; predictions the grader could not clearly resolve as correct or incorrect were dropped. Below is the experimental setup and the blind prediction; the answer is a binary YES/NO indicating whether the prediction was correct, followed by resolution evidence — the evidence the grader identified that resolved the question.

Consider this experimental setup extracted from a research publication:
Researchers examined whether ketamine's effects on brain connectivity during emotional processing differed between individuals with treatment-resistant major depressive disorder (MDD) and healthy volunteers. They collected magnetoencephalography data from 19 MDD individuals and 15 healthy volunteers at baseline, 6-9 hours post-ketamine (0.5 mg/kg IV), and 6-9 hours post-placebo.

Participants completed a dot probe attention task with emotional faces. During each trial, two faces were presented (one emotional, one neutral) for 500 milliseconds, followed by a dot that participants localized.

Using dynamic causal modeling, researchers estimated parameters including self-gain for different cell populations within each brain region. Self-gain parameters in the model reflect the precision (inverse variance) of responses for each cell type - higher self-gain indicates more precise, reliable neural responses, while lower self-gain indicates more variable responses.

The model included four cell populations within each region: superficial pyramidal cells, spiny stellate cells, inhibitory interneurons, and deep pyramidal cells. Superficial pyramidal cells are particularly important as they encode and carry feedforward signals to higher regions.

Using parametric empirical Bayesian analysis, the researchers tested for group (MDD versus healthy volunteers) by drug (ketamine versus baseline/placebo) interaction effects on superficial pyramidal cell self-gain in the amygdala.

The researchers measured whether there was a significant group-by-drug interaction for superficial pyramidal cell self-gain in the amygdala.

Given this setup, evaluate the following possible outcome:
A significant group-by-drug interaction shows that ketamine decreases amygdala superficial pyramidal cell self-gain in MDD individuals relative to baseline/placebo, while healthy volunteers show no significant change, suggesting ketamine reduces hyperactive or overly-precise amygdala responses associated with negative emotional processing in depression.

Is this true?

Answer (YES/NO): NO